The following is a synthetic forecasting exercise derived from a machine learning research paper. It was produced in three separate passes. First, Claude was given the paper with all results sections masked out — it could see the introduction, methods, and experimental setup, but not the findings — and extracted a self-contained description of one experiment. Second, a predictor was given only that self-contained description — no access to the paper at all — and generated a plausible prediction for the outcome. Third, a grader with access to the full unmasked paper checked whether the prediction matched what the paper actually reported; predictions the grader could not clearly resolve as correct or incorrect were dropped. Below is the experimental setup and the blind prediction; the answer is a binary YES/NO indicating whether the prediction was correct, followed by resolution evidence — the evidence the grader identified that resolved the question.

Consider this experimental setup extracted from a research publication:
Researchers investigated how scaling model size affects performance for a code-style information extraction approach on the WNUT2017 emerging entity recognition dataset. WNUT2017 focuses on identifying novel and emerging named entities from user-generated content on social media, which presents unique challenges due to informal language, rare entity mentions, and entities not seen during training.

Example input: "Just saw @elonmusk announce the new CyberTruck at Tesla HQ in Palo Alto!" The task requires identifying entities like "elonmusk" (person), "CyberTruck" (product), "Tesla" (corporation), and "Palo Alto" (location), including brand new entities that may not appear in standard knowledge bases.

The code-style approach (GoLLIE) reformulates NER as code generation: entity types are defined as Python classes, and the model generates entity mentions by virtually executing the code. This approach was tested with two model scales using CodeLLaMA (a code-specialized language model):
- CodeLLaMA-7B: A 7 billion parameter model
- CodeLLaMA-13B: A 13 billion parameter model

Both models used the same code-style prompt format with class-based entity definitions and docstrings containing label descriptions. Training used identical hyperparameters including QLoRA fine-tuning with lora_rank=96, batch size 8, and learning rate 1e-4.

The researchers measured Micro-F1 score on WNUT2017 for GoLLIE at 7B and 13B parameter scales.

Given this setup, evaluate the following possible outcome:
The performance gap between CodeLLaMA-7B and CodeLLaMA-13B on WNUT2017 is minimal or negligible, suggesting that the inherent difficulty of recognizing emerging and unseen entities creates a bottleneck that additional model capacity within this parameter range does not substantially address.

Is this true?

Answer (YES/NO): NO